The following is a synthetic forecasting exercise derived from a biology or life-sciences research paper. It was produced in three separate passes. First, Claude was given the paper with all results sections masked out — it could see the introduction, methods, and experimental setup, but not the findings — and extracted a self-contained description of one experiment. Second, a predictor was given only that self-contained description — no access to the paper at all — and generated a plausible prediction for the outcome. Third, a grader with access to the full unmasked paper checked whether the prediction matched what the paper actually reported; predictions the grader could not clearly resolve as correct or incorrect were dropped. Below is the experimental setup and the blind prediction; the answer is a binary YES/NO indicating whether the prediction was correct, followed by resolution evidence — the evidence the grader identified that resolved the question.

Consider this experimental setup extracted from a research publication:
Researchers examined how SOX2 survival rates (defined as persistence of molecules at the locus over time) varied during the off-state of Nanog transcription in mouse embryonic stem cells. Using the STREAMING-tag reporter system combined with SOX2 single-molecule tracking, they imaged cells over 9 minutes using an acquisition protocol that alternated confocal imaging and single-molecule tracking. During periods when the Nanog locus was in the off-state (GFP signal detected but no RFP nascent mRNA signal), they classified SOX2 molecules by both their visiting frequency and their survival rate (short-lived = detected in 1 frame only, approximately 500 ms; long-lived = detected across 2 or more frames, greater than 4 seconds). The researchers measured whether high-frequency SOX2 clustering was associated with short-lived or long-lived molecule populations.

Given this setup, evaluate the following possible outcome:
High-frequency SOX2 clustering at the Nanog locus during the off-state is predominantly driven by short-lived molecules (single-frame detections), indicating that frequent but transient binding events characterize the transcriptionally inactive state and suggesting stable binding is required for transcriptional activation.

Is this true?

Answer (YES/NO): NO